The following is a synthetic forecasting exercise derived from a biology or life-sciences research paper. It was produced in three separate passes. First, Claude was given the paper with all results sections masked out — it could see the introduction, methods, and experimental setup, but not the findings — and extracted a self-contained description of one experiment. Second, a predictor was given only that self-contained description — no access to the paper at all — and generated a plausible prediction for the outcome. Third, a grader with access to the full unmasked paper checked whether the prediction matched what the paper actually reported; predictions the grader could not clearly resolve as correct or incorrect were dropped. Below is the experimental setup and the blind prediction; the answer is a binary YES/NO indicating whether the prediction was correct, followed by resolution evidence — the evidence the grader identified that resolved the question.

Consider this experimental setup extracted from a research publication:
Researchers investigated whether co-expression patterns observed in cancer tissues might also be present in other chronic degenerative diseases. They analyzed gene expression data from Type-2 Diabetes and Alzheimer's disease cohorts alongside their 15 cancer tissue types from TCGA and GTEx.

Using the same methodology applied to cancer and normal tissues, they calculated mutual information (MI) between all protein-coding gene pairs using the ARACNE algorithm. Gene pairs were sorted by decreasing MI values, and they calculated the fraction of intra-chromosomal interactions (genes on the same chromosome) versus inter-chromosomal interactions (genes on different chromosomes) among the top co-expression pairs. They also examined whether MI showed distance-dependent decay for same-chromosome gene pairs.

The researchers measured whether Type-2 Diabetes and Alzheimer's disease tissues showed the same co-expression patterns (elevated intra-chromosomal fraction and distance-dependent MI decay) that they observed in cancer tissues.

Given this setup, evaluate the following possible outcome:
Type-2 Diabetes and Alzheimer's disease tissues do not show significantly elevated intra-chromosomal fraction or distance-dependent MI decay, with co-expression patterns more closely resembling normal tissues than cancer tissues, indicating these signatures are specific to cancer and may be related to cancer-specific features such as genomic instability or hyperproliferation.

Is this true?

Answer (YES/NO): YES